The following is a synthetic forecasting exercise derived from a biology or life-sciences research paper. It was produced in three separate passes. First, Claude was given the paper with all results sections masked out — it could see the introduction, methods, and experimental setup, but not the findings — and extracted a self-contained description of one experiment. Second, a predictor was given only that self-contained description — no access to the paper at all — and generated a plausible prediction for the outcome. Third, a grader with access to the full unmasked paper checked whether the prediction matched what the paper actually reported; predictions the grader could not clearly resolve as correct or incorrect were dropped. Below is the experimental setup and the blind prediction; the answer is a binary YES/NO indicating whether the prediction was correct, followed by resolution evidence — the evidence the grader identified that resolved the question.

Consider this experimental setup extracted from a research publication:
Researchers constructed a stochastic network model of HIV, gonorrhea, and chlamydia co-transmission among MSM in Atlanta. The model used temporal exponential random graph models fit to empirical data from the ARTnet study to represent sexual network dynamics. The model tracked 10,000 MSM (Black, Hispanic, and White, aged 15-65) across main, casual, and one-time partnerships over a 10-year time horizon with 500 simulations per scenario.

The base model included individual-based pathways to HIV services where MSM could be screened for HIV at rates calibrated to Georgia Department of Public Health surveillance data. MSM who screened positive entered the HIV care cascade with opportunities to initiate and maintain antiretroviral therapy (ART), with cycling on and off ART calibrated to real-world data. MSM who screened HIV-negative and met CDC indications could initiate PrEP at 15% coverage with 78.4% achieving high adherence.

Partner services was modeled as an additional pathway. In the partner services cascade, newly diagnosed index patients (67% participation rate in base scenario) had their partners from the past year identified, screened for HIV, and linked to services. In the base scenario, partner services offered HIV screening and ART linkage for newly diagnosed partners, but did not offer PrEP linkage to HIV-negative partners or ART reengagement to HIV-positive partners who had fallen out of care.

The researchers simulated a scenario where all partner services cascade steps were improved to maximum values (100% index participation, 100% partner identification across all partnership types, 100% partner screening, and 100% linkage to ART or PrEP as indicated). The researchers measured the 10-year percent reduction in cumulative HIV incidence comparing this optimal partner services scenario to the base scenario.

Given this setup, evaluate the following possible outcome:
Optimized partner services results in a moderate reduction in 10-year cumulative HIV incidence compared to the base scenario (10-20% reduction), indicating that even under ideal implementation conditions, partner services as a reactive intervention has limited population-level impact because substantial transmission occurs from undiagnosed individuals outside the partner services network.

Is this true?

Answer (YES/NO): NO